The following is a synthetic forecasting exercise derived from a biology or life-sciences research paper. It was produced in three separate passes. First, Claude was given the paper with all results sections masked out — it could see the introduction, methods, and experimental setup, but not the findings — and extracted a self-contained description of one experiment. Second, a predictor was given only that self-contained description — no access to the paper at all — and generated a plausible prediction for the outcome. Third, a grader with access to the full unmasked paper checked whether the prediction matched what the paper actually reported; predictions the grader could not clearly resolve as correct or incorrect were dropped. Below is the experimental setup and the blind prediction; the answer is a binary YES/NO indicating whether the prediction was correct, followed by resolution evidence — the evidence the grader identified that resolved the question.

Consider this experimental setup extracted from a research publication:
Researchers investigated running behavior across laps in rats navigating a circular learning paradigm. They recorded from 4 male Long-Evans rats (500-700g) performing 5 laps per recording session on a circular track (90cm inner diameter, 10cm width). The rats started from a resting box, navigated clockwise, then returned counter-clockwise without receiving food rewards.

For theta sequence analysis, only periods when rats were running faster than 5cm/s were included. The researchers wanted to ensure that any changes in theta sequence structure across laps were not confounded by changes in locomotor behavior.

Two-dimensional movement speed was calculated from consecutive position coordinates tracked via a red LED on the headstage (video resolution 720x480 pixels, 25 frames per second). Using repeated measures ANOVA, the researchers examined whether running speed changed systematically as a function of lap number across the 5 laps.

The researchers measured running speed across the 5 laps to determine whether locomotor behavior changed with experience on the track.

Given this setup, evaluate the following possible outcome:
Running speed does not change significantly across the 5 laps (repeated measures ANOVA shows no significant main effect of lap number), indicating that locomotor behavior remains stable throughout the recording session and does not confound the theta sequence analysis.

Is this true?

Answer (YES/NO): YES